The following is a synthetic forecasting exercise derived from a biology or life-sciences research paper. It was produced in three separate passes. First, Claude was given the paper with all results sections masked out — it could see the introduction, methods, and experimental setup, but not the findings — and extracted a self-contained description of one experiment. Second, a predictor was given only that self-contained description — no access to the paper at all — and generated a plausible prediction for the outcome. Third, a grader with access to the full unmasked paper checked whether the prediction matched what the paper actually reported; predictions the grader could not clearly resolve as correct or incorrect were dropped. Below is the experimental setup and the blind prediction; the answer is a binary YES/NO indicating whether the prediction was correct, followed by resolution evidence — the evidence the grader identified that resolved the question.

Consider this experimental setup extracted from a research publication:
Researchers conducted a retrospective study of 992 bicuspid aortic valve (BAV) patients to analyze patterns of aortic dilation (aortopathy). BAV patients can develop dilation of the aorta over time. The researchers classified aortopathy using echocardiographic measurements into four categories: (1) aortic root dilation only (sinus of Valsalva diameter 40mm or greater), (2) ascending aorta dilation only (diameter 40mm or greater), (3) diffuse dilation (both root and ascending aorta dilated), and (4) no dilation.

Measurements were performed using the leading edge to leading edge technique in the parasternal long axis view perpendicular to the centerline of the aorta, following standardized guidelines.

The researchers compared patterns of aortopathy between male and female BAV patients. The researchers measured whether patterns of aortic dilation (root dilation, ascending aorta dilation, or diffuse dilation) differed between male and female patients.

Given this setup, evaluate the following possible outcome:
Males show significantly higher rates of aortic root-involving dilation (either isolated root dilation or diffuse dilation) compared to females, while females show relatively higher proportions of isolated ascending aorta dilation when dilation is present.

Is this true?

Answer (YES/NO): YES